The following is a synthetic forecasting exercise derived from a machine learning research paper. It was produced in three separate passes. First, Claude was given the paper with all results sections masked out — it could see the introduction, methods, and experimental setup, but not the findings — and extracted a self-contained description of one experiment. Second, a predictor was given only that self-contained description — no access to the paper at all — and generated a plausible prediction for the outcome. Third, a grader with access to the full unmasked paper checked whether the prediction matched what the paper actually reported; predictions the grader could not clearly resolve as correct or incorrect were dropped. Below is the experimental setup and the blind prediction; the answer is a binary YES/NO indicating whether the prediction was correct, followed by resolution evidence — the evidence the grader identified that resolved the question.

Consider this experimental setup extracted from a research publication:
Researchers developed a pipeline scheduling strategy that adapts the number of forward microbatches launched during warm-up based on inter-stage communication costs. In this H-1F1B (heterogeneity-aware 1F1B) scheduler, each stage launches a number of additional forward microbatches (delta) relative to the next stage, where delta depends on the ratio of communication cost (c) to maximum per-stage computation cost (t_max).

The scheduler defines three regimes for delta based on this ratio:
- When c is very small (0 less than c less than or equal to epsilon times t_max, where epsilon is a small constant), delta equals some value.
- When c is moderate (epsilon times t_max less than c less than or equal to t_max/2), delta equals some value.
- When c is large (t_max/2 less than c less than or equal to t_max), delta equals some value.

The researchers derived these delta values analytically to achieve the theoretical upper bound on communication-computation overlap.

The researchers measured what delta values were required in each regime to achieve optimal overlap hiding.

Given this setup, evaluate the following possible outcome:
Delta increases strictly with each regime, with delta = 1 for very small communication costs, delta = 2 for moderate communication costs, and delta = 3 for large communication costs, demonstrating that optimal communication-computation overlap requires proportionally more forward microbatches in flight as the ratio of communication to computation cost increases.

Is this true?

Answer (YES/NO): YES